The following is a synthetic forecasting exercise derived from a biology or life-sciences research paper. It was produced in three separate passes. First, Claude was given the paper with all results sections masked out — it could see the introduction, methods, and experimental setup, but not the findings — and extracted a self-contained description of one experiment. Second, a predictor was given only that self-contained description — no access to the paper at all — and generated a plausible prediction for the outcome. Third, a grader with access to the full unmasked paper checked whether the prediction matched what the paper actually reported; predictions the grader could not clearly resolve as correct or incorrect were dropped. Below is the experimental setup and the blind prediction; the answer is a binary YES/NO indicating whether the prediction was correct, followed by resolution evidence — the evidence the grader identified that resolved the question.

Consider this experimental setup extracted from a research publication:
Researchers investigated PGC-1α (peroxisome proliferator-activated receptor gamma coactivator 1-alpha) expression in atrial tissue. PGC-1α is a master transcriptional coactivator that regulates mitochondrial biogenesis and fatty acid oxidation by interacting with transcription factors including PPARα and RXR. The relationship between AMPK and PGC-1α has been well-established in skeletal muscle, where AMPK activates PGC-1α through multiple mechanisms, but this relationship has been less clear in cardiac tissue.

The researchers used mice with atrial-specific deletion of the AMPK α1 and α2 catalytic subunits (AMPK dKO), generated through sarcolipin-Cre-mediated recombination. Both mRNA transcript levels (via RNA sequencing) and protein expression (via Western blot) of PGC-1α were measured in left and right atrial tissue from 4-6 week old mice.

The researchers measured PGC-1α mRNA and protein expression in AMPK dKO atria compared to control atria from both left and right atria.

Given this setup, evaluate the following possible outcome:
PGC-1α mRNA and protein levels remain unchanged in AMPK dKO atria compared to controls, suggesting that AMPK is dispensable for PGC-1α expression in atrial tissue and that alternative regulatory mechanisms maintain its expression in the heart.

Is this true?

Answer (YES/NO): NO